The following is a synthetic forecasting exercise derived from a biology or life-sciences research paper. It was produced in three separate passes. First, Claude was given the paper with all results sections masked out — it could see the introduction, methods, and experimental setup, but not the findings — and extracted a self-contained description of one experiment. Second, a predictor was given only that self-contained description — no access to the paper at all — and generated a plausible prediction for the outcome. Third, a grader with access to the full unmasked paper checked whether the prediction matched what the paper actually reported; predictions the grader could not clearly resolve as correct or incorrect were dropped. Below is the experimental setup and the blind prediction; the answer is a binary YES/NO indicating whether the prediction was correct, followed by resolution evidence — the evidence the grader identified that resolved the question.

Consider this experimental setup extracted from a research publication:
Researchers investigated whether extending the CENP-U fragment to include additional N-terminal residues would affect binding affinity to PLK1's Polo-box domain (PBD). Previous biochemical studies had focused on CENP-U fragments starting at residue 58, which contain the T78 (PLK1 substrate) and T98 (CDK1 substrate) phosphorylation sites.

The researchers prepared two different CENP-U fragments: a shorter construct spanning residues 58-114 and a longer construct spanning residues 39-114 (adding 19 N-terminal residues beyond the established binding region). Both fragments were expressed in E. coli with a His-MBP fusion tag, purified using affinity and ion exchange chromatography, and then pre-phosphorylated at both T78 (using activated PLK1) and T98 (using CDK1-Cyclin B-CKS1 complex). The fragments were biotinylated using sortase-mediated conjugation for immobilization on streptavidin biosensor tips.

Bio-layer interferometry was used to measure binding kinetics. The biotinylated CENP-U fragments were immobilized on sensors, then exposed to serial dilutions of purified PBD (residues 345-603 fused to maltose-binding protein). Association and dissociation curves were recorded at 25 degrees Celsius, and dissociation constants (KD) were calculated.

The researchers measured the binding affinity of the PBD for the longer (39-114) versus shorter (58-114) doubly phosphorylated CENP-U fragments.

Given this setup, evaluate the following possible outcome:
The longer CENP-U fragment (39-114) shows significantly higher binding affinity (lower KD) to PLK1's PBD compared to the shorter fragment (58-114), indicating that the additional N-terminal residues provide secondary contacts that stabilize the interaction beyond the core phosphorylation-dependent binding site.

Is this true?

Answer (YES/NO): NO